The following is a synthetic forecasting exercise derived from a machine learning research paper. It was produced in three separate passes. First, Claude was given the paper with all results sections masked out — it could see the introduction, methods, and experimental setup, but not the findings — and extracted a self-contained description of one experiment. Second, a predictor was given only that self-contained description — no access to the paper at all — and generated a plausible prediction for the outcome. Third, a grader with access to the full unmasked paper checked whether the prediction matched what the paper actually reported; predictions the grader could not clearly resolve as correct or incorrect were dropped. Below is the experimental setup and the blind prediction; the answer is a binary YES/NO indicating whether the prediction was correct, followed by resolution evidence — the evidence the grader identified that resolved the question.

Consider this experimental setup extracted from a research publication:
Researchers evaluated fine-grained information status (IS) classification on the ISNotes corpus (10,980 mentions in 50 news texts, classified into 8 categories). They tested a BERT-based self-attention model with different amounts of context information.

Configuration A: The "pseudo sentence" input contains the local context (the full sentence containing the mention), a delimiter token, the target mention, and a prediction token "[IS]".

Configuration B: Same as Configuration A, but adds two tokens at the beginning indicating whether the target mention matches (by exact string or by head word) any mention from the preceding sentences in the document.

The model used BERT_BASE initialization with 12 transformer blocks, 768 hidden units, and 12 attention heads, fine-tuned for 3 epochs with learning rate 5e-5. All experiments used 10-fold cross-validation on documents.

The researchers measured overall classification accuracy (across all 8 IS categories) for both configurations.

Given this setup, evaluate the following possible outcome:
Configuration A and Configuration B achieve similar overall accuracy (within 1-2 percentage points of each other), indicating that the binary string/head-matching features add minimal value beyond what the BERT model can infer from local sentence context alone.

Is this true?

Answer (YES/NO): NO